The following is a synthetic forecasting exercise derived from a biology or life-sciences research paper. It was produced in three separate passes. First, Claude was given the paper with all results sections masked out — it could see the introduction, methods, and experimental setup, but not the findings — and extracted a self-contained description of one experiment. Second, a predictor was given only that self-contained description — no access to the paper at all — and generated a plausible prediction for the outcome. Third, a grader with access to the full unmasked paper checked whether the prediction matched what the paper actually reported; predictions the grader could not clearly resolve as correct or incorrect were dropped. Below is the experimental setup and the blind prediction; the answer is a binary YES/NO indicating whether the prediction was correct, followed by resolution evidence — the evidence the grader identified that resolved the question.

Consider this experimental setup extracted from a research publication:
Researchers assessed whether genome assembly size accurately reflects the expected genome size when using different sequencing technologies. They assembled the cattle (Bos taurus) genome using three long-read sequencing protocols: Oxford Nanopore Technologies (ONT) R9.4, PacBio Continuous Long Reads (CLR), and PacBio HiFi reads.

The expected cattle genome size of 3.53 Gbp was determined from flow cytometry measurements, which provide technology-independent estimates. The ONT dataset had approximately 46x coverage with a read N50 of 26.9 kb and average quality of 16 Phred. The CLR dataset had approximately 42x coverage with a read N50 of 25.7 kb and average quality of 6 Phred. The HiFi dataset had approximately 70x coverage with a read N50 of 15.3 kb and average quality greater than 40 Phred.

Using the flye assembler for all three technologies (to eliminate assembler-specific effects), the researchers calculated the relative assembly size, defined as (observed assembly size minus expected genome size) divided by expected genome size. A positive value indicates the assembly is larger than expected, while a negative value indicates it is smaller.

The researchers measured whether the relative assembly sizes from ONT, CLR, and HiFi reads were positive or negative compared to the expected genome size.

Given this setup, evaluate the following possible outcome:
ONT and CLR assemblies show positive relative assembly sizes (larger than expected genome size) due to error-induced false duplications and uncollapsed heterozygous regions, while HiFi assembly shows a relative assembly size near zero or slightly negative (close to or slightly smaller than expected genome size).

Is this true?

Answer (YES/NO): NO